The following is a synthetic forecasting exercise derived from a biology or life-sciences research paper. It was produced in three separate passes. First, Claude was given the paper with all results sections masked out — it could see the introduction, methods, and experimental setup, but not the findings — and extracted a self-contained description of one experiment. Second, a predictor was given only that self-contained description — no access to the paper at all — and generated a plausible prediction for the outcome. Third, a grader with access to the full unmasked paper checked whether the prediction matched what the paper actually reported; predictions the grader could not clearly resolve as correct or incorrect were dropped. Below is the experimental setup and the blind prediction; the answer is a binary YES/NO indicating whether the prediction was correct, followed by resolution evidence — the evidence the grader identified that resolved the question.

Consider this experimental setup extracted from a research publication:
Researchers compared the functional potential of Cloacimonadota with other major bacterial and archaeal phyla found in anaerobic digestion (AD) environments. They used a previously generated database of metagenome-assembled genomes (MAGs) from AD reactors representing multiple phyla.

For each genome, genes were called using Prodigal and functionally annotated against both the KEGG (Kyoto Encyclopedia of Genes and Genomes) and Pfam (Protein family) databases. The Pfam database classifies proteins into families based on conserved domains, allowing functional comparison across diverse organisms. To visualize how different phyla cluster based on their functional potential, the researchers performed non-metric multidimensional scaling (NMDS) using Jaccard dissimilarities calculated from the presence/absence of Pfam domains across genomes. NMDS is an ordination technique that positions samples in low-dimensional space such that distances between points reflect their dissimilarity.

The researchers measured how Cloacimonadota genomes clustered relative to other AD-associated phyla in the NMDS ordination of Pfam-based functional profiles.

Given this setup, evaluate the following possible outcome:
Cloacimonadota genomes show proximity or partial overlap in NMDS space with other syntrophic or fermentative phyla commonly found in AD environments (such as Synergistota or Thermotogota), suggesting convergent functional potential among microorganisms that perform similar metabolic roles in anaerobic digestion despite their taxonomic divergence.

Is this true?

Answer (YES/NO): NO